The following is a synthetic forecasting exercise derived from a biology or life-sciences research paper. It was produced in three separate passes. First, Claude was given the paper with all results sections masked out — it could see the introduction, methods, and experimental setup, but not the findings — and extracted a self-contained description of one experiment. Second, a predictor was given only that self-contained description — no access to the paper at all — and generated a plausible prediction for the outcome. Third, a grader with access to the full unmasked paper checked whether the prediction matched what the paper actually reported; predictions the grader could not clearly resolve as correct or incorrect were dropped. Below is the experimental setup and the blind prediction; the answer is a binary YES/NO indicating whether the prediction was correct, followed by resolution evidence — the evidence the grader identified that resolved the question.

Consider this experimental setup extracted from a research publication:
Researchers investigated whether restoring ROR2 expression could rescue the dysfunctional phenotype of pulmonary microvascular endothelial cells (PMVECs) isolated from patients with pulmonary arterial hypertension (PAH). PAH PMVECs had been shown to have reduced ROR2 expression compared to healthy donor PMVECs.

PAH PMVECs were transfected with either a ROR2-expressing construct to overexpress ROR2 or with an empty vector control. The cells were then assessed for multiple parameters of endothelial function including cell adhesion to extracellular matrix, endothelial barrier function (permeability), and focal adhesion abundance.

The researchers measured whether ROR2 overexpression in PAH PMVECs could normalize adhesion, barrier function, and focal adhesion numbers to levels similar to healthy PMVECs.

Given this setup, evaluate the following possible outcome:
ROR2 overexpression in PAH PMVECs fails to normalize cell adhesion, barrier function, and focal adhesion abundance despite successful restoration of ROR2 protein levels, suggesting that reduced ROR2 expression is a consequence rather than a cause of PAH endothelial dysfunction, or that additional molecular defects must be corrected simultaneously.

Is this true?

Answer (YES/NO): NO